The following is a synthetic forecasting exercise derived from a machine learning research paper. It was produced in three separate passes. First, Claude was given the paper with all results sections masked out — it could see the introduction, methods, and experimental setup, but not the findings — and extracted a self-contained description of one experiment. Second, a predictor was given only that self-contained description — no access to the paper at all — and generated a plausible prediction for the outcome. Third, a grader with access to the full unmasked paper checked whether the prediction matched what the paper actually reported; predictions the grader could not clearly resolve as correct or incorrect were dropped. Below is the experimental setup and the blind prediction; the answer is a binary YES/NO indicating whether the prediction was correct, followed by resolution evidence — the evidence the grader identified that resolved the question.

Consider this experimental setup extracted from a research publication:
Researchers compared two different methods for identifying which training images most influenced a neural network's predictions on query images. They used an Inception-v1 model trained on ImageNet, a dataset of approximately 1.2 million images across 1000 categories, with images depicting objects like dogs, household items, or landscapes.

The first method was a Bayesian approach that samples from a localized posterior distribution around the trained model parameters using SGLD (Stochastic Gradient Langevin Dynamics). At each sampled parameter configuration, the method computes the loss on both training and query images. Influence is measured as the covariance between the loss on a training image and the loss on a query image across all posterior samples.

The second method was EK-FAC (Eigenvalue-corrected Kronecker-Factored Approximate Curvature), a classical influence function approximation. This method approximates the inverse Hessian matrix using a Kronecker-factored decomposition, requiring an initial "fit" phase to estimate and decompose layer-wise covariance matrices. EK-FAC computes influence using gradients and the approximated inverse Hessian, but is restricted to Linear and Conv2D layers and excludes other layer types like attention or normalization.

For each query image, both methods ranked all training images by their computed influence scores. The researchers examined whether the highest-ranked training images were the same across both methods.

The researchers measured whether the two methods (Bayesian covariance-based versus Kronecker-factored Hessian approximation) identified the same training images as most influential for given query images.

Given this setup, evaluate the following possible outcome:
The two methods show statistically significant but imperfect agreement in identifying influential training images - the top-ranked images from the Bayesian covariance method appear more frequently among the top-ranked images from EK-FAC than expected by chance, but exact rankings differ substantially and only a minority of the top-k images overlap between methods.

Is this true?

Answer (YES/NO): NO